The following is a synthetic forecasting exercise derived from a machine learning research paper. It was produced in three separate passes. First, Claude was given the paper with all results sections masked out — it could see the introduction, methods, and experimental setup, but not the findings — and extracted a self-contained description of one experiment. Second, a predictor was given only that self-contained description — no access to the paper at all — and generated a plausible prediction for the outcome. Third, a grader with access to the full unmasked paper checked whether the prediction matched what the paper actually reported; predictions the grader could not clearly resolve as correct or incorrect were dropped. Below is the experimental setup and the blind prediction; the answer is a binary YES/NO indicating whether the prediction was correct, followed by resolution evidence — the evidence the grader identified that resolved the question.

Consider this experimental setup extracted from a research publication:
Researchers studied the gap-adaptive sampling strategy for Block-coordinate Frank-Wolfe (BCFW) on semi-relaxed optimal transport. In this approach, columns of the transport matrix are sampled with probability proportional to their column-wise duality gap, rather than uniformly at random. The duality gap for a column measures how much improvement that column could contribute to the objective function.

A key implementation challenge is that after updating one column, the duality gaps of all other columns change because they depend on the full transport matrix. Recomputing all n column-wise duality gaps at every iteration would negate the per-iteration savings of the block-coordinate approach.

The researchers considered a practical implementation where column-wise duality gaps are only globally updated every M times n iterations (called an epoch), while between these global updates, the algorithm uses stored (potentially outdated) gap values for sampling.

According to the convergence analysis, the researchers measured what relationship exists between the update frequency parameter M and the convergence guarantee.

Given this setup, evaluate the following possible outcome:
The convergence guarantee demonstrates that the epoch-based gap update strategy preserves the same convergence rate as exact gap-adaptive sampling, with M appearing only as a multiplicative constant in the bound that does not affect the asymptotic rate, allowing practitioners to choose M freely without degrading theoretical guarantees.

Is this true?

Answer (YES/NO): NO